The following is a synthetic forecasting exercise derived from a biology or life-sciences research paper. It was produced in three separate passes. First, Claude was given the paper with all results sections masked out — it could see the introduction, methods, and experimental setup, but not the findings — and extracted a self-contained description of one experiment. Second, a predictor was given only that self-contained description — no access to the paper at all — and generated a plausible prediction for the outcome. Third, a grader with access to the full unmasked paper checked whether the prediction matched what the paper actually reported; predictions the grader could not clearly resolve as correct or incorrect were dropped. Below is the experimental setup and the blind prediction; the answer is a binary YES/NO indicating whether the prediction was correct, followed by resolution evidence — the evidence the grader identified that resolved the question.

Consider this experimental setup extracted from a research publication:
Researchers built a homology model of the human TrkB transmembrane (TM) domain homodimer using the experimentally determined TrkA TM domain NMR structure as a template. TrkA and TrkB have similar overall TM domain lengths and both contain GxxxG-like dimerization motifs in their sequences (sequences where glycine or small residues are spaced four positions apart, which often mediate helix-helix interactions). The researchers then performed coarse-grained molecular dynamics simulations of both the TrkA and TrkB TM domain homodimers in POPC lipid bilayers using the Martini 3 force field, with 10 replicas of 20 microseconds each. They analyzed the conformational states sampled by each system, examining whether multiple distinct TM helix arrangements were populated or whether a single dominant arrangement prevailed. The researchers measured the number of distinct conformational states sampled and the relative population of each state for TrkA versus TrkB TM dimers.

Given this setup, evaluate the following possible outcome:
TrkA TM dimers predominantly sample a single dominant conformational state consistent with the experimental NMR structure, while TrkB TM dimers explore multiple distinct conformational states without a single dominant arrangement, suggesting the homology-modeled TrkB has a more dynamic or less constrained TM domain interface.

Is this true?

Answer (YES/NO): NO